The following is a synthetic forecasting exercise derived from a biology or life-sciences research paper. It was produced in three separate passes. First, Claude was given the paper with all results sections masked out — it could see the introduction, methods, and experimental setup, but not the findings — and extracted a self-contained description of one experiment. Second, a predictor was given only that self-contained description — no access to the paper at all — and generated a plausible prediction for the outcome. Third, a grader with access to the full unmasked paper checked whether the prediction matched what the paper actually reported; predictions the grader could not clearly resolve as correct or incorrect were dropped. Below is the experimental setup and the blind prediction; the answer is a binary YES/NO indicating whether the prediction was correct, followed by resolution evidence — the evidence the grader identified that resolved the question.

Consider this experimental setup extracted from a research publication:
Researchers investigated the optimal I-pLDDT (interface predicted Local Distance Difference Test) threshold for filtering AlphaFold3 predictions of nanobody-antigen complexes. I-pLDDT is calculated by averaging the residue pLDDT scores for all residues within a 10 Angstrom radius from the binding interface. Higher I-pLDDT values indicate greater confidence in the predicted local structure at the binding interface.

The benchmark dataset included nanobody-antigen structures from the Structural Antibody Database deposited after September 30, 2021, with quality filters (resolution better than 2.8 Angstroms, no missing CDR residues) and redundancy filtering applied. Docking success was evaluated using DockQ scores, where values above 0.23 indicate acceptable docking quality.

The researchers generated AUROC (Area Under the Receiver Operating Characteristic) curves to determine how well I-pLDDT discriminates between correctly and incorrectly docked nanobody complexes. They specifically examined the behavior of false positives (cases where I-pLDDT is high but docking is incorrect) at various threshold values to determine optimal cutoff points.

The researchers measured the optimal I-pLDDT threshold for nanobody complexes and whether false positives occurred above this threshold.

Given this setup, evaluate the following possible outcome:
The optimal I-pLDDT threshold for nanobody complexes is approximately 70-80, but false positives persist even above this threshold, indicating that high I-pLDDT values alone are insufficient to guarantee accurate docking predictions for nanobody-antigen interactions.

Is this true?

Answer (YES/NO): NO